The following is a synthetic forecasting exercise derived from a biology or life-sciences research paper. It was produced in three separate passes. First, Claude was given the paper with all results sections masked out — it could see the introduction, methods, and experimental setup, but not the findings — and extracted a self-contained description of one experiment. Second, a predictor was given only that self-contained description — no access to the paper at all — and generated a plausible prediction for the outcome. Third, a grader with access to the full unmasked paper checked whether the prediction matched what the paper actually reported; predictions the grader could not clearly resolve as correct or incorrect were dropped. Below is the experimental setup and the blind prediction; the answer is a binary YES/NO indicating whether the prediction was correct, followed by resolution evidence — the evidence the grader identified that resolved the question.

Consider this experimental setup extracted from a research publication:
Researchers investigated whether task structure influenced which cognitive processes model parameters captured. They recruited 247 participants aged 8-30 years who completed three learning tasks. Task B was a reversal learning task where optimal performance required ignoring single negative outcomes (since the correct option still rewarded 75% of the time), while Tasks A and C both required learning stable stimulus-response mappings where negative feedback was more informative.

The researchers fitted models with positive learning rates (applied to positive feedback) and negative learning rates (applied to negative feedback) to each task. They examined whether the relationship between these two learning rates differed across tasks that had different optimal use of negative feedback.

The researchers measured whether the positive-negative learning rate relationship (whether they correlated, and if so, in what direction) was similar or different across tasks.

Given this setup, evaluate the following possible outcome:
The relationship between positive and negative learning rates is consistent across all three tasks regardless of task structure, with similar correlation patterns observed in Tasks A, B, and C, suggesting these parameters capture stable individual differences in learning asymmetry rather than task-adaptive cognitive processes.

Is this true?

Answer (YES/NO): NO